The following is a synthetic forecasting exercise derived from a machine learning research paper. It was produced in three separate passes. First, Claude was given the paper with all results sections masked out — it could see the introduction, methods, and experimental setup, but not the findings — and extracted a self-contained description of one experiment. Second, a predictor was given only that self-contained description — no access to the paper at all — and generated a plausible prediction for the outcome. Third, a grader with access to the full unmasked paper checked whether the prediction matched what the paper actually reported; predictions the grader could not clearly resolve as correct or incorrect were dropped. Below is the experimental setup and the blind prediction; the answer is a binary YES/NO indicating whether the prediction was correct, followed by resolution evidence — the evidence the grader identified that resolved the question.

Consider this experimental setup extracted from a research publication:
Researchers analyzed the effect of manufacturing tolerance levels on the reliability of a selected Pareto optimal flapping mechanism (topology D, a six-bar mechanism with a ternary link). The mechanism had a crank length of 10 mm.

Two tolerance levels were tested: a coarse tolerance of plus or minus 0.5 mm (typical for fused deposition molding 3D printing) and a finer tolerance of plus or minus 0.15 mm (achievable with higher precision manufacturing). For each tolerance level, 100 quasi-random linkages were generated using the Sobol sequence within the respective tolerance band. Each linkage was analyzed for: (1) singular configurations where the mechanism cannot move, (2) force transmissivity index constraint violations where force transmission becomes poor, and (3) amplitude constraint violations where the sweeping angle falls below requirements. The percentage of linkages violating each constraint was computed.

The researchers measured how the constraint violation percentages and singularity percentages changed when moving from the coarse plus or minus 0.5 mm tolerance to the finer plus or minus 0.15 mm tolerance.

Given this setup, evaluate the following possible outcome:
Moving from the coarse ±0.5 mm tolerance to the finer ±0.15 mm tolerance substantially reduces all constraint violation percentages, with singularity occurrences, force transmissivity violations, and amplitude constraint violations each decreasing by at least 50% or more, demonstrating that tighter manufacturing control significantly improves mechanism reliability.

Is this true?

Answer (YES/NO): YES